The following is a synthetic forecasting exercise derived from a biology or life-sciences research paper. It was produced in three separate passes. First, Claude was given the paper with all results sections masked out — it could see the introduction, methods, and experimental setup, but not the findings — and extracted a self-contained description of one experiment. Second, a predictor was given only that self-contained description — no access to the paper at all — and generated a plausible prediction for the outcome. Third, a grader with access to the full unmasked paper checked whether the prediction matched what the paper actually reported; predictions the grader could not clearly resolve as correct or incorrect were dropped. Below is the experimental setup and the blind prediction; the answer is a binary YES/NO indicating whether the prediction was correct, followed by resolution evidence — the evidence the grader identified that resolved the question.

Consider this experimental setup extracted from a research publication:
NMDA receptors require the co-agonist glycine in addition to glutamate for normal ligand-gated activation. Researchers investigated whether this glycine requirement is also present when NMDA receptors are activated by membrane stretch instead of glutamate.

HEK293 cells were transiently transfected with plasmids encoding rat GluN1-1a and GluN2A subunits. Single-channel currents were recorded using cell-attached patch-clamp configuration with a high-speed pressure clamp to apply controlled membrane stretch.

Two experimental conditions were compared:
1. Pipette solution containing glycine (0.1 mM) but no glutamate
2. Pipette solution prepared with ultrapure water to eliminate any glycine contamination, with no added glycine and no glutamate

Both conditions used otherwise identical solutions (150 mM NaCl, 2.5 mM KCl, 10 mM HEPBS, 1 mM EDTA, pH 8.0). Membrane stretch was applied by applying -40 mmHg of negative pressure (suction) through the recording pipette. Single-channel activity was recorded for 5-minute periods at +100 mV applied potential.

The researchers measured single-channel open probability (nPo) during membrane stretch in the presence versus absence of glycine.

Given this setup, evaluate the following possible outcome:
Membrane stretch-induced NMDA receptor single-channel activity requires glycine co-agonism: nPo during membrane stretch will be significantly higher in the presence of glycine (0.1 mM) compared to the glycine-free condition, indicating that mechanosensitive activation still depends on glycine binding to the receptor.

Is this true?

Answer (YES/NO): YES